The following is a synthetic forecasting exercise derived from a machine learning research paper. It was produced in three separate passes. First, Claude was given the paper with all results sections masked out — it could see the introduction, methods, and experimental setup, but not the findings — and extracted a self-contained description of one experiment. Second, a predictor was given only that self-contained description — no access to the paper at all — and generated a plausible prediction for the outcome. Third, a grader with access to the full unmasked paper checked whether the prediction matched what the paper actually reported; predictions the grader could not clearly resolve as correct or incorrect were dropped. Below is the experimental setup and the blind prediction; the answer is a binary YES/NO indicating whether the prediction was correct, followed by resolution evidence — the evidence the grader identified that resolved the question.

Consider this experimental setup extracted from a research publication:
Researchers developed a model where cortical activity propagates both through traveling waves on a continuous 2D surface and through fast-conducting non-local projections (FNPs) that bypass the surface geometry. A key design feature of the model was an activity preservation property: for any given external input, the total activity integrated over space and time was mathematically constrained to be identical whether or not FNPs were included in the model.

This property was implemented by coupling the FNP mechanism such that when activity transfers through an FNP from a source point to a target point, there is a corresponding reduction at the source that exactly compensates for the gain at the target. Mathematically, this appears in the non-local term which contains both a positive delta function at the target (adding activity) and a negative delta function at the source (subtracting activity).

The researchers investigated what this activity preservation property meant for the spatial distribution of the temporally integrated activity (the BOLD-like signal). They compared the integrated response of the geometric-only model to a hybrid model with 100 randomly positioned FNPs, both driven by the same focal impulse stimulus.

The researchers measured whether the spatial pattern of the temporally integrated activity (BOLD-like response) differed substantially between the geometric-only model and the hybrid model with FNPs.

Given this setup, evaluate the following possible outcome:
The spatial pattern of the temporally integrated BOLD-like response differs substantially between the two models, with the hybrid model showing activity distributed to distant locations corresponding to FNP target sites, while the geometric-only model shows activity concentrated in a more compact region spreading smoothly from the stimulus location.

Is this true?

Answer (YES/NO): NO